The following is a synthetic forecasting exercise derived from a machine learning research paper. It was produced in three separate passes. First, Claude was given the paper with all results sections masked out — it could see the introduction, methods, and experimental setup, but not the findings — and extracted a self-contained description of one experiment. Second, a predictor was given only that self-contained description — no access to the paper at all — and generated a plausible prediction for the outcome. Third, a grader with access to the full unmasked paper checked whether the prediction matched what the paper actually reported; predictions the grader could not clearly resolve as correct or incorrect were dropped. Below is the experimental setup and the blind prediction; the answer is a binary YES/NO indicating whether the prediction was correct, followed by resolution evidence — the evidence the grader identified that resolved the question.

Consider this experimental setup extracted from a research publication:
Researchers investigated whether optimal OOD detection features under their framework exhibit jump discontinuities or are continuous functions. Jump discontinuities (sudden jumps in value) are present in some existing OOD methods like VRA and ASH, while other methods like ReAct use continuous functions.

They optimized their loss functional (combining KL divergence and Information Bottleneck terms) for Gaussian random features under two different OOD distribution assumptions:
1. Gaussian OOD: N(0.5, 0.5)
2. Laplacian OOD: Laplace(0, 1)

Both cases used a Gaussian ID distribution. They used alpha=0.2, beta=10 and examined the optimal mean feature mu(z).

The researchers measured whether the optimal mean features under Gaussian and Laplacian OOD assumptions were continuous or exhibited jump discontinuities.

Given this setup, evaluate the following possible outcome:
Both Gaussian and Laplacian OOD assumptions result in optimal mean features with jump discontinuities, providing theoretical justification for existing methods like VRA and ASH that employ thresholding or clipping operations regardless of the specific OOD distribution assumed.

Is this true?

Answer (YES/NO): NO